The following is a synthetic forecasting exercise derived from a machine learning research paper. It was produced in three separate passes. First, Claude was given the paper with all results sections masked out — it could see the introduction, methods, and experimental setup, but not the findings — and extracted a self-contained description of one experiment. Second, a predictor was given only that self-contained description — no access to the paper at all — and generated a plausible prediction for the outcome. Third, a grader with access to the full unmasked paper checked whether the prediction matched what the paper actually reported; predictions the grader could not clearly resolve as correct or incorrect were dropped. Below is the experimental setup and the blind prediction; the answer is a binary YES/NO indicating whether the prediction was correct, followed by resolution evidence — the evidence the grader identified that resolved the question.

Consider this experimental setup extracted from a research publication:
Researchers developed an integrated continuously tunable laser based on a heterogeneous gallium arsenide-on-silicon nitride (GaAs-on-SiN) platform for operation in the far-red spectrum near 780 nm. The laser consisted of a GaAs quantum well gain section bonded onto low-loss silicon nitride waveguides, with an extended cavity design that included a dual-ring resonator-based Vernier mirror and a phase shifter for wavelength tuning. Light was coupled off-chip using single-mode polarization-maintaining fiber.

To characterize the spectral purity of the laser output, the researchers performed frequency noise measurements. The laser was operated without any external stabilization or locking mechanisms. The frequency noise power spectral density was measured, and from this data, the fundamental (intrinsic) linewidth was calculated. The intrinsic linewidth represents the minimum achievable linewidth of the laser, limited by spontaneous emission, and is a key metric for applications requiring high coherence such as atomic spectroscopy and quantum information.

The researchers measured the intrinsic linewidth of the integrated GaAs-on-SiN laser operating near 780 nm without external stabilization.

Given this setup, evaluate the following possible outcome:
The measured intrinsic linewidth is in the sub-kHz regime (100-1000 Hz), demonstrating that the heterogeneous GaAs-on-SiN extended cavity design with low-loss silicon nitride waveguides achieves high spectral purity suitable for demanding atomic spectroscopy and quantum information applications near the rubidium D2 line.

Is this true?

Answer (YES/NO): NO